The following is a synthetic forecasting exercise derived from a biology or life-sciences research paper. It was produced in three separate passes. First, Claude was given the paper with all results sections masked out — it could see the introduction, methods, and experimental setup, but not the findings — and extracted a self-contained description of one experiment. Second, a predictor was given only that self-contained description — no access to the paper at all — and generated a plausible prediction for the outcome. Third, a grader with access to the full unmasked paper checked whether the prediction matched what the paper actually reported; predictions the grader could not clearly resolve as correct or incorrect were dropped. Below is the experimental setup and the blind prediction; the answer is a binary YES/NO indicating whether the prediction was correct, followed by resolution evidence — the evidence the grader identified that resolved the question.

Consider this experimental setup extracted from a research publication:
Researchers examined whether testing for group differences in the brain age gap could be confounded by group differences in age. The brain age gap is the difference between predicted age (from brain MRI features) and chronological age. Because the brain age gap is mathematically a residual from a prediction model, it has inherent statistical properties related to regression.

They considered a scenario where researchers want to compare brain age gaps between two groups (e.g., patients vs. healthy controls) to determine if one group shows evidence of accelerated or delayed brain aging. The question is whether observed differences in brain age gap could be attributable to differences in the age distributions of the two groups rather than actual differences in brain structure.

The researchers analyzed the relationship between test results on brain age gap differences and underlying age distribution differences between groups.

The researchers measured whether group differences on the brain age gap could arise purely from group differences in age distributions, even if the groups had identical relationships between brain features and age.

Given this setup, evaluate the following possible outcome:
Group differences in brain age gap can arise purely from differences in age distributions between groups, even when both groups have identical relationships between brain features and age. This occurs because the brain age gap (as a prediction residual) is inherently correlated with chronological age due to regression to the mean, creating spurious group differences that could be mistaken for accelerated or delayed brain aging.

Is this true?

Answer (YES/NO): YES